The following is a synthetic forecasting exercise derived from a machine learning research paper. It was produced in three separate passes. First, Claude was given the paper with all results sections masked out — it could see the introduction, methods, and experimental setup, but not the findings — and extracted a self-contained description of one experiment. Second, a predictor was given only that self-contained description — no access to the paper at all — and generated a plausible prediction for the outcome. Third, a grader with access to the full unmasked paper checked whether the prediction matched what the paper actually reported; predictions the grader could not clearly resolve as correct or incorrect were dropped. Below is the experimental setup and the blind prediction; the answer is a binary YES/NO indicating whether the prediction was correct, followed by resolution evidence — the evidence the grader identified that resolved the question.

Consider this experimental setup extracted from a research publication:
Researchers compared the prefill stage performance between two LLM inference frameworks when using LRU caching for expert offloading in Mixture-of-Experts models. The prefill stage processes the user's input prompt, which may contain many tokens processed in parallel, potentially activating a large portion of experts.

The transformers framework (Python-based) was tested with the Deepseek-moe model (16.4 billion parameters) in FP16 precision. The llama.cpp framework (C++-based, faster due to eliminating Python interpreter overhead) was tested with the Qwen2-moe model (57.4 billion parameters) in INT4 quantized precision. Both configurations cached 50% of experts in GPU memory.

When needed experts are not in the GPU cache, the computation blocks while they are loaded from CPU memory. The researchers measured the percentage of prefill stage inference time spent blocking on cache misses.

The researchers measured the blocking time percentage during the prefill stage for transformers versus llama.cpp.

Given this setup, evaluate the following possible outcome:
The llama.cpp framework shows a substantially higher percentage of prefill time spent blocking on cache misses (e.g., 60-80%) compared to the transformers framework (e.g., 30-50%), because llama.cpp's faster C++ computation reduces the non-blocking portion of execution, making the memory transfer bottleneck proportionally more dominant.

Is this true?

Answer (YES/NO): NO